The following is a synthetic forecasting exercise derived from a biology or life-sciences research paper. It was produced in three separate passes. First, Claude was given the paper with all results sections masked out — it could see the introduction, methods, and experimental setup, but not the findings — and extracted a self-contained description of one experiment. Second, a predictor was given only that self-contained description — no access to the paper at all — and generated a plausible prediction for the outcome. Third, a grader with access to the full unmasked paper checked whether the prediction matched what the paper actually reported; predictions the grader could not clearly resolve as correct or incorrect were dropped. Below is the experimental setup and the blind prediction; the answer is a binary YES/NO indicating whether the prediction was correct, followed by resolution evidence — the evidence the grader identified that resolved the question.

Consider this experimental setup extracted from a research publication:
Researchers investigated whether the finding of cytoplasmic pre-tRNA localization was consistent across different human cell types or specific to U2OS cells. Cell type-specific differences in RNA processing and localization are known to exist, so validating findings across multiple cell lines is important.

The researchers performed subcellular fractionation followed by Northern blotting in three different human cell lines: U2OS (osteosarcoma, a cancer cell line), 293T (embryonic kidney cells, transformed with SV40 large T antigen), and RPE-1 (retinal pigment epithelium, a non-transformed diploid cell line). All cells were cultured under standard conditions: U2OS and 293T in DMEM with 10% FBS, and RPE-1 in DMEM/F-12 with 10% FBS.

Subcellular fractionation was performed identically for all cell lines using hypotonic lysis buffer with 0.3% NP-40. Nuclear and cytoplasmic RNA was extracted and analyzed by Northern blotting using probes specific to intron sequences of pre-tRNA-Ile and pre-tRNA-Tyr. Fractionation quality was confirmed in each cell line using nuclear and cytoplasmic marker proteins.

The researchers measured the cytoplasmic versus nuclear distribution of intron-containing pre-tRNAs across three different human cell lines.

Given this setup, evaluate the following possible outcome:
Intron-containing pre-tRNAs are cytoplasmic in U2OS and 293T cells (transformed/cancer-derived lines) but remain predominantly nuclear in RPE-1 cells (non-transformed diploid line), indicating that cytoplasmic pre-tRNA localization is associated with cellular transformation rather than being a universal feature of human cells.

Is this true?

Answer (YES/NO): NO